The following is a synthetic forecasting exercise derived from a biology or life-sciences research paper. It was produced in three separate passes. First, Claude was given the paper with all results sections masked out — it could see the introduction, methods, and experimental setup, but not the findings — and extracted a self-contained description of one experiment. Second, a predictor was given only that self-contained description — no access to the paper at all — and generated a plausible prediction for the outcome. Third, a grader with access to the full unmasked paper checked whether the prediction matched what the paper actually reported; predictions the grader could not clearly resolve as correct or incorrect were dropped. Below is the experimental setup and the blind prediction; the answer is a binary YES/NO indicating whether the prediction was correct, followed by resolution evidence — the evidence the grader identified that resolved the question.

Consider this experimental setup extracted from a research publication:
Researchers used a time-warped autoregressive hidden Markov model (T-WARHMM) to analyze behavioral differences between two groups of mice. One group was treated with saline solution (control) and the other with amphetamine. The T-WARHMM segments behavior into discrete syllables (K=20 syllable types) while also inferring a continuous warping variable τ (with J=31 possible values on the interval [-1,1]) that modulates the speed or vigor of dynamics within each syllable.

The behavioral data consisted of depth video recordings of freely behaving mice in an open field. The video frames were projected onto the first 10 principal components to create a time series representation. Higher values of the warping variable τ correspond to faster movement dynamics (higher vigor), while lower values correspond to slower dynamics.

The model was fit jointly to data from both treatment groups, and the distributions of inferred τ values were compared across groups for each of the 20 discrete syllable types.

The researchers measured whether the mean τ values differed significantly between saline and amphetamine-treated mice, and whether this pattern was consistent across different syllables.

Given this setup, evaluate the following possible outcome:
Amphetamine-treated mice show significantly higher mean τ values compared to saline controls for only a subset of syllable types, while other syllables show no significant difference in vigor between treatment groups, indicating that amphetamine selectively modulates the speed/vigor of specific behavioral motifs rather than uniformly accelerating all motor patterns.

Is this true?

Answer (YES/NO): NO